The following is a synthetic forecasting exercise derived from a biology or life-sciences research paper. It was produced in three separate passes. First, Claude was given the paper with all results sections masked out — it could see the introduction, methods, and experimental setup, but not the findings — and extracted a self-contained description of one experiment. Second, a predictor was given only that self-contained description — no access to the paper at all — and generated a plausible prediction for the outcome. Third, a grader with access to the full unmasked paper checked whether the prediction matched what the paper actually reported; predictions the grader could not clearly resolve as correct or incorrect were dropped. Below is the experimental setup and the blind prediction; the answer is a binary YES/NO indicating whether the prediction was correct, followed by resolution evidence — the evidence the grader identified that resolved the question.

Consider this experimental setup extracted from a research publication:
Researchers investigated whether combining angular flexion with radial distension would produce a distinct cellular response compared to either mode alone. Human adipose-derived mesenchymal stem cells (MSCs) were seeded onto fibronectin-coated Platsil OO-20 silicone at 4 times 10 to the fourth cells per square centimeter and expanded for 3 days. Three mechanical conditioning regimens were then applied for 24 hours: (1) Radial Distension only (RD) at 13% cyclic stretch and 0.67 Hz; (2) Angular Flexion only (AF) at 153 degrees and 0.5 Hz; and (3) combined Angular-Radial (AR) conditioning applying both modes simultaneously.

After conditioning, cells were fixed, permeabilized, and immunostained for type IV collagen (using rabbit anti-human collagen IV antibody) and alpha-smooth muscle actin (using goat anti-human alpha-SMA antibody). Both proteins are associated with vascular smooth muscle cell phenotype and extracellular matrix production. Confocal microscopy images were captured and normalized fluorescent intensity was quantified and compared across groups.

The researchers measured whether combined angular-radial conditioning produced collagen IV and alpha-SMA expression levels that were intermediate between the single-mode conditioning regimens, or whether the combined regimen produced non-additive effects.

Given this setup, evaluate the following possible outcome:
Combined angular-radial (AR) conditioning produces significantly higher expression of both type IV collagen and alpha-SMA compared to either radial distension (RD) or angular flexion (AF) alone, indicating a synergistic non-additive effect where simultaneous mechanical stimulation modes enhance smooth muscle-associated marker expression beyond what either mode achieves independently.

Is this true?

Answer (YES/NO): NO